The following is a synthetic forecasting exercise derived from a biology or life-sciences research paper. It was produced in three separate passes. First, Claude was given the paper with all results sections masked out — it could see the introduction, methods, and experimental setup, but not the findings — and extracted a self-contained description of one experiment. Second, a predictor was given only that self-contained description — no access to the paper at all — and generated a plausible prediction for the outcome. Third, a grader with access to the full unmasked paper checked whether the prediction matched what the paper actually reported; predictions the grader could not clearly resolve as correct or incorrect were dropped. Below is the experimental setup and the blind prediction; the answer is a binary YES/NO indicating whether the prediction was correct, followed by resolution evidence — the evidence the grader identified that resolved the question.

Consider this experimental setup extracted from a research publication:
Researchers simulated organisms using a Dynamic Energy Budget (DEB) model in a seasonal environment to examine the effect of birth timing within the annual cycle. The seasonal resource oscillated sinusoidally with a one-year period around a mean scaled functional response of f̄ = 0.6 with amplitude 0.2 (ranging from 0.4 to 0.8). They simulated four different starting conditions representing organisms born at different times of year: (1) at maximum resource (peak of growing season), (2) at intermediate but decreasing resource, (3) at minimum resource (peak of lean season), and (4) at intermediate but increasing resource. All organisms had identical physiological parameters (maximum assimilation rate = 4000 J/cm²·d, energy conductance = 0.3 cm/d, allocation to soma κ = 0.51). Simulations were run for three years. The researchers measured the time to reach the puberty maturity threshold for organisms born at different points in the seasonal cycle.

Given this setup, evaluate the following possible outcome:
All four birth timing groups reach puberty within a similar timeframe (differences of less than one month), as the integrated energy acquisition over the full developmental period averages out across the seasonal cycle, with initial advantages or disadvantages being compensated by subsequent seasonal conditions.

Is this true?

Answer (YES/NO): NO